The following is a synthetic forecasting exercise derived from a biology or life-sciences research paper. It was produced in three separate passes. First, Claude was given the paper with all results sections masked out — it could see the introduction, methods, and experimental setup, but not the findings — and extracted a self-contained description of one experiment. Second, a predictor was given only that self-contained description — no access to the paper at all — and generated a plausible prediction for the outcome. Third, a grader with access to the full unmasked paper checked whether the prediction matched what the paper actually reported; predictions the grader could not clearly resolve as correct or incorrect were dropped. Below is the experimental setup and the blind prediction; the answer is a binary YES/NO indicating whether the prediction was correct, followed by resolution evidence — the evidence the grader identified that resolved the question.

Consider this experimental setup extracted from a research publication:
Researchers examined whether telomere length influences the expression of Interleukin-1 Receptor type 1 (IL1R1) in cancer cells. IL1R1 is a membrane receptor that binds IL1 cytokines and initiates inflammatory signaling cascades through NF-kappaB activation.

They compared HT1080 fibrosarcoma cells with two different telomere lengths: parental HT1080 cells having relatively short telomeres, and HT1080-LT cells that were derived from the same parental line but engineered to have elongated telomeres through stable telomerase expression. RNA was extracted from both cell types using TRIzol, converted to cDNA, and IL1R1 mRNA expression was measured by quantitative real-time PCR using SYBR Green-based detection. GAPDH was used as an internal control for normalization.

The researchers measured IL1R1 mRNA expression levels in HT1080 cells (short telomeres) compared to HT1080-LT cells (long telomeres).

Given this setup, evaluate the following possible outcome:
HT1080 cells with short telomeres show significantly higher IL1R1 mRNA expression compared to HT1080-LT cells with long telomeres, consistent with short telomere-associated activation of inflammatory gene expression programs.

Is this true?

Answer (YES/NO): YES